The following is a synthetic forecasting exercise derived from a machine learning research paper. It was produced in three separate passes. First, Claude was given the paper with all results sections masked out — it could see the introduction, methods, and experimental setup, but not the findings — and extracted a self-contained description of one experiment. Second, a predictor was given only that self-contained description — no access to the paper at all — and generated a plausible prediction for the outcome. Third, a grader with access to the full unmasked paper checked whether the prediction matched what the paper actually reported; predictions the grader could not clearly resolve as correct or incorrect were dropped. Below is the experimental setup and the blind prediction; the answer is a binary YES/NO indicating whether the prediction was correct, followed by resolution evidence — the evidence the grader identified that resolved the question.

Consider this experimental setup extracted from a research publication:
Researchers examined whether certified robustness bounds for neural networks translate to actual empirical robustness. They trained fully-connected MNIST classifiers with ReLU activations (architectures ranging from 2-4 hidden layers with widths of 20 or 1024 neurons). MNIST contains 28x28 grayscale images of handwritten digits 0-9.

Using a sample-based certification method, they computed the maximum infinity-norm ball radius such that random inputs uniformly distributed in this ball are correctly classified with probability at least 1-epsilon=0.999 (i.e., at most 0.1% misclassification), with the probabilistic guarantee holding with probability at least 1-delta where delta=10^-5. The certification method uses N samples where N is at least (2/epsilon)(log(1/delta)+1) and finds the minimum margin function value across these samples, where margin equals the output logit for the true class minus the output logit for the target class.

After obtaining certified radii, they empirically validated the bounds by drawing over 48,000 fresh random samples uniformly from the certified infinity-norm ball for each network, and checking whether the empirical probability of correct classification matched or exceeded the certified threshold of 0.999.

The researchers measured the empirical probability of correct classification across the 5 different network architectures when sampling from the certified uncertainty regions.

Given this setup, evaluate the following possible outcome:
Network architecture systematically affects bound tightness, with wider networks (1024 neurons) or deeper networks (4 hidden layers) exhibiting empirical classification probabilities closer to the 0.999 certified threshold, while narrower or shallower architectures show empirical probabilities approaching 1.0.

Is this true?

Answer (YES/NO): NO